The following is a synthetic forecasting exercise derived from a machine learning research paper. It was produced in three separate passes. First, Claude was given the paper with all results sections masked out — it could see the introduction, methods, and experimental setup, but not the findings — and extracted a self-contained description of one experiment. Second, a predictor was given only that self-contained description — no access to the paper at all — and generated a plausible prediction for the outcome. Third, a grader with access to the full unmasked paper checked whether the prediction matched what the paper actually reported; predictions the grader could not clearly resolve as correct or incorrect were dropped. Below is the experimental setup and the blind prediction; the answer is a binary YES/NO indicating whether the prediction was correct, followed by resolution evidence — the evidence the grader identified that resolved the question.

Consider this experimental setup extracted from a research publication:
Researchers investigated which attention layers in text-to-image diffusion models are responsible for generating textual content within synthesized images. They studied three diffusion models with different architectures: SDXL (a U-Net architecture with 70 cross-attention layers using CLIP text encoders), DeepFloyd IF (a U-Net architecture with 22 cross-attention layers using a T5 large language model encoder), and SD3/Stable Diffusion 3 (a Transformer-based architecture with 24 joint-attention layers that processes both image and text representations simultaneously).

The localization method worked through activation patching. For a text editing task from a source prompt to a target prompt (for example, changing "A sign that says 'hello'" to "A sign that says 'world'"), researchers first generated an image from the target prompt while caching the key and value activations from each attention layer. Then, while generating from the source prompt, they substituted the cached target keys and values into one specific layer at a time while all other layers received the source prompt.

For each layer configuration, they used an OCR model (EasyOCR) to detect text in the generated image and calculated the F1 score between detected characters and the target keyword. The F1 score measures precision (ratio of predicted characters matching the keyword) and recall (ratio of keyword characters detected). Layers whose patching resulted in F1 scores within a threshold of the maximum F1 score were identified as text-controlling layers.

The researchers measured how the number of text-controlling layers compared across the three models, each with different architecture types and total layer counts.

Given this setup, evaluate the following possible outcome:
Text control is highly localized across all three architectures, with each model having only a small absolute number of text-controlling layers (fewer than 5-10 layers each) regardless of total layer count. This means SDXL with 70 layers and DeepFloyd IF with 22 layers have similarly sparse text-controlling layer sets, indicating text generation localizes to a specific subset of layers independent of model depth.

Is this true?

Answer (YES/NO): YES